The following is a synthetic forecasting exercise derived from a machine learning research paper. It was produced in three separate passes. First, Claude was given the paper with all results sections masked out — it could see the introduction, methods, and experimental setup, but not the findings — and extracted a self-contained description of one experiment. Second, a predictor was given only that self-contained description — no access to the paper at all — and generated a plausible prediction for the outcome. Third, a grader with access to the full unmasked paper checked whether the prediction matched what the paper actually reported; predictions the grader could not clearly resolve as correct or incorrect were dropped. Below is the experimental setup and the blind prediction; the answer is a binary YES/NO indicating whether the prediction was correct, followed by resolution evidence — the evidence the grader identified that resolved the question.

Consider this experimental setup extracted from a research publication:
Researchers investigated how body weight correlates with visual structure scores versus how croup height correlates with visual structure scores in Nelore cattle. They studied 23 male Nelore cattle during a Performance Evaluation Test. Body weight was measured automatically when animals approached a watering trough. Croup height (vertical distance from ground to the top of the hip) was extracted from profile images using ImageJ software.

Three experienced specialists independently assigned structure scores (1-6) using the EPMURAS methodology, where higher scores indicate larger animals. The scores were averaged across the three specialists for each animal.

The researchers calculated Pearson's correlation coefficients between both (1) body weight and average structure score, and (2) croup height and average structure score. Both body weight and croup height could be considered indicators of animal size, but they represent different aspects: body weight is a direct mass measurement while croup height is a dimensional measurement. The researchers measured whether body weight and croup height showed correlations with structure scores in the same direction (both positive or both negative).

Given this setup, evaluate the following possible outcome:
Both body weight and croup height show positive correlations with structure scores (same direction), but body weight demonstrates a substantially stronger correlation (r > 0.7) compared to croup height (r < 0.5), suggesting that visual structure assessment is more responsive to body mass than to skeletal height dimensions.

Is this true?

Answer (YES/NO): NO